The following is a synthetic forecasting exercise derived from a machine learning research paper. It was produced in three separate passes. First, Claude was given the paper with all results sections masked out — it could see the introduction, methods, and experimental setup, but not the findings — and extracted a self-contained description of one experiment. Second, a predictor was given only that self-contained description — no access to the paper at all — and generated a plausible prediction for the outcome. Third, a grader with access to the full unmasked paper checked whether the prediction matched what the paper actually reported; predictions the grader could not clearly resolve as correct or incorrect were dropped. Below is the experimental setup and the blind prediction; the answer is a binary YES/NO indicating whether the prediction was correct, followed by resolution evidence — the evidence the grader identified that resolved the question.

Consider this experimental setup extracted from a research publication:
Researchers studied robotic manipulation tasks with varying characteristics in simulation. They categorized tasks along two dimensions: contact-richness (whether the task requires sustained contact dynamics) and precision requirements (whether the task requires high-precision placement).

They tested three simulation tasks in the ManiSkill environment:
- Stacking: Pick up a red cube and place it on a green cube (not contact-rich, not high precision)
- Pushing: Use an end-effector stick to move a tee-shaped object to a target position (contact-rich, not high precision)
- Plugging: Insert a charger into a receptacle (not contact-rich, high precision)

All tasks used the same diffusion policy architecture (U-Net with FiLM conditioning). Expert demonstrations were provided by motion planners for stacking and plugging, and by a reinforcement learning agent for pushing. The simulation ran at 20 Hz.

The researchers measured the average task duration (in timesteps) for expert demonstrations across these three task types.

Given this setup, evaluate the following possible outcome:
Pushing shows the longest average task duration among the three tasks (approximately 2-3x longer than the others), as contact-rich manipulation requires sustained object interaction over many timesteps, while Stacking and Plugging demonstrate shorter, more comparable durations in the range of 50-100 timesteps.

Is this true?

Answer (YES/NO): NO